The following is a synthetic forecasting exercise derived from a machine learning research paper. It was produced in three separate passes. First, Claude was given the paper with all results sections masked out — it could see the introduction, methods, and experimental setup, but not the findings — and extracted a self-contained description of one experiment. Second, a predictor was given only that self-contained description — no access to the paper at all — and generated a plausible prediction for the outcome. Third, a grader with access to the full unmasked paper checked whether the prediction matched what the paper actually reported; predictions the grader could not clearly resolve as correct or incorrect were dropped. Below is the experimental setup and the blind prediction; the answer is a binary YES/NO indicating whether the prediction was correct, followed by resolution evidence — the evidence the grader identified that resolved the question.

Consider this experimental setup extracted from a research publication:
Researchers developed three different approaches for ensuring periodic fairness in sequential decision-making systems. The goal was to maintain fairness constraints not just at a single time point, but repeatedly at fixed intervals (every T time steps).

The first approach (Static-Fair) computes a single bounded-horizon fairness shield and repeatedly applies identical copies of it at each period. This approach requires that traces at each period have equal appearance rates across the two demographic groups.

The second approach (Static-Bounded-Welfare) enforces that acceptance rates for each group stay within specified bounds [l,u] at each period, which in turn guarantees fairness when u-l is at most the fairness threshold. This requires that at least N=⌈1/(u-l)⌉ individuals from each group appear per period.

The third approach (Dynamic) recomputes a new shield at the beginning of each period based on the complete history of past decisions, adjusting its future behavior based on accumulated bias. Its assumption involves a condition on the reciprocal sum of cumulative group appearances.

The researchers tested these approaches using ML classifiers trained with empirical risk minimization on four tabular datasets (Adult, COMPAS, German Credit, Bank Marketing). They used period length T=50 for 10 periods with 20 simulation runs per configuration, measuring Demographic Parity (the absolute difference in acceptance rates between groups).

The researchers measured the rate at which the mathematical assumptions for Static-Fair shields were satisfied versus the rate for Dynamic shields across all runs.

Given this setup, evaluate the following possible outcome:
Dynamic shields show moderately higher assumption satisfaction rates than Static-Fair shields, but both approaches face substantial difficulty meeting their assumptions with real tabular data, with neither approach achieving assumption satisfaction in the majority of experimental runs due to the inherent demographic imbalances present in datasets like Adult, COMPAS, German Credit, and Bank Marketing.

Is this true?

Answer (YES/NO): NO